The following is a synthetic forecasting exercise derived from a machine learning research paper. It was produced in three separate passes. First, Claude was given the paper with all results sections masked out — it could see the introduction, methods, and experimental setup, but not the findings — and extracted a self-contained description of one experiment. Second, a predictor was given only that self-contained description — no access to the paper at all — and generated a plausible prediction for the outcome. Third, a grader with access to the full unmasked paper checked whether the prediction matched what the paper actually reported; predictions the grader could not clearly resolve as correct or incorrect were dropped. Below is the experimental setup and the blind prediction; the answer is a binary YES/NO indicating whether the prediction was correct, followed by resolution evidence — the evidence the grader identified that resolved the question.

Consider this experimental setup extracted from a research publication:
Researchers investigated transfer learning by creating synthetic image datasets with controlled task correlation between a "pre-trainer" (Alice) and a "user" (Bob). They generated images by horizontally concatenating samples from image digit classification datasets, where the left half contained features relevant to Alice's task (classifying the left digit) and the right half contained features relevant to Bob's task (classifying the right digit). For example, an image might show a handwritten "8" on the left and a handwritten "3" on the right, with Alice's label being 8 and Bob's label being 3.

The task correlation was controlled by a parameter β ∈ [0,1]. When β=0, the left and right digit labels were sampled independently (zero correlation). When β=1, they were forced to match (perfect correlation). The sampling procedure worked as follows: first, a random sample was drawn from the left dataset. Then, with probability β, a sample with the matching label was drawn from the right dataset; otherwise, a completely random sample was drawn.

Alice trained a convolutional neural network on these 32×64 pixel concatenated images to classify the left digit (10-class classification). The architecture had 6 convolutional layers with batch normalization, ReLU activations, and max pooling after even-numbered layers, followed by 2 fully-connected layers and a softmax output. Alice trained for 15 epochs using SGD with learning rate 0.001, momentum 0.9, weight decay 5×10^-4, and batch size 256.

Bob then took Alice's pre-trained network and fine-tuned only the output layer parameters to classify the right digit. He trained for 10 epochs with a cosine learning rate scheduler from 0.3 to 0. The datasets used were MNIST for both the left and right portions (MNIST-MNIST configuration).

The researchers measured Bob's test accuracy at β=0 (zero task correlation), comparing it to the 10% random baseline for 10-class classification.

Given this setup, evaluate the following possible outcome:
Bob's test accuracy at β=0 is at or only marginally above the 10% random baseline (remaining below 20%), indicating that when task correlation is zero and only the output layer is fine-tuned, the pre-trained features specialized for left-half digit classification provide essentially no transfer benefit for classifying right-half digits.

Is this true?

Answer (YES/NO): NO